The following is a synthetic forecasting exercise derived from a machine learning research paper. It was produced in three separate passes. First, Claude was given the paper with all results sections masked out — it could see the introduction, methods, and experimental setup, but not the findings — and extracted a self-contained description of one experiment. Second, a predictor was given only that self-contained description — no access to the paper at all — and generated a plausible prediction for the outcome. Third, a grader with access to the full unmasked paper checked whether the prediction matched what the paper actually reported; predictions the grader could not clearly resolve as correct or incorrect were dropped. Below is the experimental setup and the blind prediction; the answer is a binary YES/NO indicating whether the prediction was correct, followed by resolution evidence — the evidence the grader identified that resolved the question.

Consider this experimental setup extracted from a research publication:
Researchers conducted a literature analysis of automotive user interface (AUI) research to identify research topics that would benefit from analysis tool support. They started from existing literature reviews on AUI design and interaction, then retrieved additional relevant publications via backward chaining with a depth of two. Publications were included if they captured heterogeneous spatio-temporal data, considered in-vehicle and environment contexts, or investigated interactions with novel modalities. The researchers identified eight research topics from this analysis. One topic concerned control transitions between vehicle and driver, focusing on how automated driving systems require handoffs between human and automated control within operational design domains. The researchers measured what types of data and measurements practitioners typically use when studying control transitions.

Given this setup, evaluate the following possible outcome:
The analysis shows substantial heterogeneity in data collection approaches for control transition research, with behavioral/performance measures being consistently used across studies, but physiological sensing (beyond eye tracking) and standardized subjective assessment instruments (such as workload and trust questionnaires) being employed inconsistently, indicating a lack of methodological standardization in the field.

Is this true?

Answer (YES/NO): NO